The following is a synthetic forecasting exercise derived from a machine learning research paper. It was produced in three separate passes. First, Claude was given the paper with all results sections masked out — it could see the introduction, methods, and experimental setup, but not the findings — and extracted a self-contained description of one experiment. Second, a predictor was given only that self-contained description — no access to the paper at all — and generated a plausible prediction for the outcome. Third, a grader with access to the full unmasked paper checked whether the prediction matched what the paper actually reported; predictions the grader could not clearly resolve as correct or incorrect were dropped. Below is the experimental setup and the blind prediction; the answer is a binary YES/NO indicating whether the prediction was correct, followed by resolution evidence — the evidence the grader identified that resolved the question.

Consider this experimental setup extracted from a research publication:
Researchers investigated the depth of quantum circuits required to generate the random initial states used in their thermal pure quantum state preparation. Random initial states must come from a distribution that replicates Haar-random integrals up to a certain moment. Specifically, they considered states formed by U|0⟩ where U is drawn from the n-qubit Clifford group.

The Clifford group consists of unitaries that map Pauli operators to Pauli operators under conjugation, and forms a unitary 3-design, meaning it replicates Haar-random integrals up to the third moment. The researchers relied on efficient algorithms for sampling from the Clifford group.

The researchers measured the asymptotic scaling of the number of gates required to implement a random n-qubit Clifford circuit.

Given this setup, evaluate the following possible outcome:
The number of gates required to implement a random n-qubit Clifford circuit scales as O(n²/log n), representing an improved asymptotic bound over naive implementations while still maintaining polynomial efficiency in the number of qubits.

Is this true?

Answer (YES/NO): YES